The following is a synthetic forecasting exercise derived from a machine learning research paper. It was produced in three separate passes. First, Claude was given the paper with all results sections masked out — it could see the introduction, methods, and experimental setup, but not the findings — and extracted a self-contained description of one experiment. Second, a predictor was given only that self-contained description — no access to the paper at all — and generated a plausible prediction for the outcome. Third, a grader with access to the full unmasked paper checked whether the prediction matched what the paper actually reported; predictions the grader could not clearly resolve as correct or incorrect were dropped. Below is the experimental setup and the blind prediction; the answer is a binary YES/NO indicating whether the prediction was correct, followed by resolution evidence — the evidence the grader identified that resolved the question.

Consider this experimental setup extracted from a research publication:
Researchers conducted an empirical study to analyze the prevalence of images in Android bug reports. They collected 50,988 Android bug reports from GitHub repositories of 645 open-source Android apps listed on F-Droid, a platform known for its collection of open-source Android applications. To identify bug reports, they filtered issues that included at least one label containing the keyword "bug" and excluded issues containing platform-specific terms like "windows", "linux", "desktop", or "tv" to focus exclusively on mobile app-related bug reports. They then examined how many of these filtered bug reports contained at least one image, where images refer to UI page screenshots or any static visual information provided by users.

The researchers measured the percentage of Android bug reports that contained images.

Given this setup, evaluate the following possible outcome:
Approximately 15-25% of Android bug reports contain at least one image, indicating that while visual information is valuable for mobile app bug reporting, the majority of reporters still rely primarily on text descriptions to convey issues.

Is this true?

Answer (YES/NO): YES